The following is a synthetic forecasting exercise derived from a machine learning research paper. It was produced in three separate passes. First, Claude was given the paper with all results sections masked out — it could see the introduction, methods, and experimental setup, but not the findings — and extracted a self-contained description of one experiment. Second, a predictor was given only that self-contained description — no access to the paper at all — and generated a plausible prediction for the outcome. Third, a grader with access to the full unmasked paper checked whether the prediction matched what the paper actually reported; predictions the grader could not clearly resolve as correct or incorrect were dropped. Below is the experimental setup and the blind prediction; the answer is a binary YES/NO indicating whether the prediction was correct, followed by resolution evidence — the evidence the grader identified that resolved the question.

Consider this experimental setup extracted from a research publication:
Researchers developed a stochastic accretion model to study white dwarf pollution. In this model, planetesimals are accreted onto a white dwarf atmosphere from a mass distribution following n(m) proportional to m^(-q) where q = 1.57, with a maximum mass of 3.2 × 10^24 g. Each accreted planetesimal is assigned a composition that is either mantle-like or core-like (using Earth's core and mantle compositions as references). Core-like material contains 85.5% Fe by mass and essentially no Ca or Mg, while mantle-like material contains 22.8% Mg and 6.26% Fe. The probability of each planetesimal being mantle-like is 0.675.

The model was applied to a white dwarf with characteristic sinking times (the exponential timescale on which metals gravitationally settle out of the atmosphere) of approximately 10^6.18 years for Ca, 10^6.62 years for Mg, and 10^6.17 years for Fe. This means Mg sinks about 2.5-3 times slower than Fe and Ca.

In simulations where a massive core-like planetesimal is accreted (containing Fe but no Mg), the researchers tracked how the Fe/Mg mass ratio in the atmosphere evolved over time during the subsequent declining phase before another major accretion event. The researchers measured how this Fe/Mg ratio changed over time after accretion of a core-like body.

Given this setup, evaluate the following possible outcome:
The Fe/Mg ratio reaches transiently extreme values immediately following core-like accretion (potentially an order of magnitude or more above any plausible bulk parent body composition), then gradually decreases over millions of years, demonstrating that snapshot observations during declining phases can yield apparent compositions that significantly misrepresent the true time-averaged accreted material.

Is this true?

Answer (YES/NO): YES